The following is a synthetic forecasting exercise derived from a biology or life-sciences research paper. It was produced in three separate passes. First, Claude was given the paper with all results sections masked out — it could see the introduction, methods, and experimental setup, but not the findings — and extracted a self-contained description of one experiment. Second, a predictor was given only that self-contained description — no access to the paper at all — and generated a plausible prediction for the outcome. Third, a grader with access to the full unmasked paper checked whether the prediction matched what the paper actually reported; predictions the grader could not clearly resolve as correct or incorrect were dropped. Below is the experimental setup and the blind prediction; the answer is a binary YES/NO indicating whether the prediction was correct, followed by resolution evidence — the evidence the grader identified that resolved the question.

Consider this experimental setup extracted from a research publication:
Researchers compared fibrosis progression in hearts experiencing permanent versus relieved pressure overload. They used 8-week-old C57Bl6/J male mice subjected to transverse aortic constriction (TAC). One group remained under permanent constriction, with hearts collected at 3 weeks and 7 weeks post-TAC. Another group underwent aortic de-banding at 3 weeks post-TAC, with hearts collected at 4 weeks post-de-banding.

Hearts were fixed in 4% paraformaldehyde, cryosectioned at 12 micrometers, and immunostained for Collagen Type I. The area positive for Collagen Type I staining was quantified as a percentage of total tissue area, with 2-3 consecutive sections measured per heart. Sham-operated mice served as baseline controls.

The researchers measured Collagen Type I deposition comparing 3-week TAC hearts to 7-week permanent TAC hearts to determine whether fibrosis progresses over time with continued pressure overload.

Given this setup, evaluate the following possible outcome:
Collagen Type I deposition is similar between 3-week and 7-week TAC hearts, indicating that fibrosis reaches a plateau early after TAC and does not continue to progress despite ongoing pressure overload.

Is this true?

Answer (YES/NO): YES